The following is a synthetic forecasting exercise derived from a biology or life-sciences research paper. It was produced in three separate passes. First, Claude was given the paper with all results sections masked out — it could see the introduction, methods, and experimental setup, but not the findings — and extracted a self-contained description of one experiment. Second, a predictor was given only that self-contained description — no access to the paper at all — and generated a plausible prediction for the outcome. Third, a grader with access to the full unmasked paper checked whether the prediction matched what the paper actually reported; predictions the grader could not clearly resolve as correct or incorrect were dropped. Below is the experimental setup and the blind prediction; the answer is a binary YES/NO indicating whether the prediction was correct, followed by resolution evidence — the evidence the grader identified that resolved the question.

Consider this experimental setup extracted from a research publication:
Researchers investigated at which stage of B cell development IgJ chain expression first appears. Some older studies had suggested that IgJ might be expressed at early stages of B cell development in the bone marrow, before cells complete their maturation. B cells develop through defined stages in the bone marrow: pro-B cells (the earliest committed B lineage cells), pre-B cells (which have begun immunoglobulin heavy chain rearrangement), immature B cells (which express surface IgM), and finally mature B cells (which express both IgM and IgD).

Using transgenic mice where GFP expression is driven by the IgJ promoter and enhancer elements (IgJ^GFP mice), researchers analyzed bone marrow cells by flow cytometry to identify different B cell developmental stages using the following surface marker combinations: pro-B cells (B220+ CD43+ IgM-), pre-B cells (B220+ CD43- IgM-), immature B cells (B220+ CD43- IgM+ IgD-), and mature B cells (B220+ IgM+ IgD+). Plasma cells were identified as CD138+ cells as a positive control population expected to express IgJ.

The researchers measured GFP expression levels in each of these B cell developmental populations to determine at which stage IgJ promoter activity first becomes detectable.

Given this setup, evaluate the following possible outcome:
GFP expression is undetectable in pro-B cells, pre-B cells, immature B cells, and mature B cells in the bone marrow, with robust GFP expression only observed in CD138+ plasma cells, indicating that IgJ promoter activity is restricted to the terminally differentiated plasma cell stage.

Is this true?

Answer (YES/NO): YES